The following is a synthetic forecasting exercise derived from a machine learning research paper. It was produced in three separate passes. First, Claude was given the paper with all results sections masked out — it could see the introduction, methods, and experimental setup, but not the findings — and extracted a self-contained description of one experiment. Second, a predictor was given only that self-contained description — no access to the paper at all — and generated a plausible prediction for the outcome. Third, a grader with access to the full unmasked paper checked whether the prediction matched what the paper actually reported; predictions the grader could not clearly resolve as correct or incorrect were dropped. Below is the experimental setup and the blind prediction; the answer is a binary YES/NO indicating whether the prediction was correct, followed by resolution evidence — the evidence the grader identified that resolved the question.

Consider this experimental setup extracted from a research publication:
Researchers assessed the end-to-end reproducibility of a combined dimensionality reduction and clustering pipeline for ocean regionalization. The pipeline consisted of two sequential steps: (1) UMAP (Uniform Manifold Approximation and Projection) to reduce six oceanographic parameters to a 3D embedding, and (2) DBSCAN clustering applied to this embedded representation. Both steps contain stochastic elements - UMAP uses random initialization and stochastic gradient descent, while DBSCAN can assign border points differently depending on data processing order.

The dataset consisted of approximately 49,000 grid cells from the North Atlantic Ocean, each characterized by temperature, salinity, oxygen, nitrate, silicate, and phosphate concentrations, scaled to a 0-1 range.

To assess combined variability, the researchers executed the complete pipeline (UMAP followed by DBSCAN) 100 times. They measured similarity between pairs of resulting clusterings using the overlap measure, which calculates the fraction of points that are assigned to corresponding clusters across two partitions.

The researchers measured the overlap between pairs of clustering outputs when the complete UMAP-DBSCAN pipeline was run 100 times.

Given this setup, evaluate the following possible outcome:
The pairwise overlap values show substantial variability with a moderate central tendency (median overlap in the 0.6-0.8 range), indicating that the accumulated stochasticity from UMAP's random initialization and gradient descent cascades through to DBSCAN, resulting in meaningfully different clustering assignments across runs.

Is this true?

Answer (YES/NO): NO